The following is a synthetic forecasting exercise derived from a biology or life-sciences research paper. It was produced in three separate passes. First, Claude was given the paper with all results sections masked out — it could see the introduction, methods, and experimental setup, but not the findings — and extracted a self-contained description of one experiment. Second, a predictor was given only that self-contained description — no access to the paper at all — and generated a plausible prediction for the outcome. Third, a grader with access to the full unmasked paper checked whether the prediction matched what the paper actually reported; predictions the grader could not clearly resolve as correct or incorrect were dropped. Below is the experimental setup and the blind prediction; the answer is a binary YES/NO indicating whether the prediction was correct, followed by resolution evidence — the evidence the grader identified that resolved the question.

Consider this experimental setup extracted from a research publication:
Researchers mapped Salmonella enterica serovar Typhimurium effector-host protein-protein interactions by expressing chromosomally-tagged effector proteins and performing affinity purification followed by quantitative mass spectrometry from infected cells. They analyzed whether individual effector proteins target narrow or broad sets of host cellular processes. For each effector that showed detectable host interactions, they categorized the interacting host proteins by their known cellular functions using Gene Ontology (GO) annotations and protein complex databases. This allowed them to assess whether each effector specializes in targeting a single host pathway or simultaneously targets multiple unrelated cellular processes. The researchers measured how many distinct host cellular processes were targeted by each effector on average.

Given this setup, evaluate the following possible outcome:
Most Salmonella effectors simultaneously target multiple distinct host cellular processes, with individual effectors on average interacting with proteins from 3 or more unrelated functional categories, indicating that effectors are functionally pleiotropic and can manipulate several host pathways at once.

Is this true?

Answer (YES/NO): YES